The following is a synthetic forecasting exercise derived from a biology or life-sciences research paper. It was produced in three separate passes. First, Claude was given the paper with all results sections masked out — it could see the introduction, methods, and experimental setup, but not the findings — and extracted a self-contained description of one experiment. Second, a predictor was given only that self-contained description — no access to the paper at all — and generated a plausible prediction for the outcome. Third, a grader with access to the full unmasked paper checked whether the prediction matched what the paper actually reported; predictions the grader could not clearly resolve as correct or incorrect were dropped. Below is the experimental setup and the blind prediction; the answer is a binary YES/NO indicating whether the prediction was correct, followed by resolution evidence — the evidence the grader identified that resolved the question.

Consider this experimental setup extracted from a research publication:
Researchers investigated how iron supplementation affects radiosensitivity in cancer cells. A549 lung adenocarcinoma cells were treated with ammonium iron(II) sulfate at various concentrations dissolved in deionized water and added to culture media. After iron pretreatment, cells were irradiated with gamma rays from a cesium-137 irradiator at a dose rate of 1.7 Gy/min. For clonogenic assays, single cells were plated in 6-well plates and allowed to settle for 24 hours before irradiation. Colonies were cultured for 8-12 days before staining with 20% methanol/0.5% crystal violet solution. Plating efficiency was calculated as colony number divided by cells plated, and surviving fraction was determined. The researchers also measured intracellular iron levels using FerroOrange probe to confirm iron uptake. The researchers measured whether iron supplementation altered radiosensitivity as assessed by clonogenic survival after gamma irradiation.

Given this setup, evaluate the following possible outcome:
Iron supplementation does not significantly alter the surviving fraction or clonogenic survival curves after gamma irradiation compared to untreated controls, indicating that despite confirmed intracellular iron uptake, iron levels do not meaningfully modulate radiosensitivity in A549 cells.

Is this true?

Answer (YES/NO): NO